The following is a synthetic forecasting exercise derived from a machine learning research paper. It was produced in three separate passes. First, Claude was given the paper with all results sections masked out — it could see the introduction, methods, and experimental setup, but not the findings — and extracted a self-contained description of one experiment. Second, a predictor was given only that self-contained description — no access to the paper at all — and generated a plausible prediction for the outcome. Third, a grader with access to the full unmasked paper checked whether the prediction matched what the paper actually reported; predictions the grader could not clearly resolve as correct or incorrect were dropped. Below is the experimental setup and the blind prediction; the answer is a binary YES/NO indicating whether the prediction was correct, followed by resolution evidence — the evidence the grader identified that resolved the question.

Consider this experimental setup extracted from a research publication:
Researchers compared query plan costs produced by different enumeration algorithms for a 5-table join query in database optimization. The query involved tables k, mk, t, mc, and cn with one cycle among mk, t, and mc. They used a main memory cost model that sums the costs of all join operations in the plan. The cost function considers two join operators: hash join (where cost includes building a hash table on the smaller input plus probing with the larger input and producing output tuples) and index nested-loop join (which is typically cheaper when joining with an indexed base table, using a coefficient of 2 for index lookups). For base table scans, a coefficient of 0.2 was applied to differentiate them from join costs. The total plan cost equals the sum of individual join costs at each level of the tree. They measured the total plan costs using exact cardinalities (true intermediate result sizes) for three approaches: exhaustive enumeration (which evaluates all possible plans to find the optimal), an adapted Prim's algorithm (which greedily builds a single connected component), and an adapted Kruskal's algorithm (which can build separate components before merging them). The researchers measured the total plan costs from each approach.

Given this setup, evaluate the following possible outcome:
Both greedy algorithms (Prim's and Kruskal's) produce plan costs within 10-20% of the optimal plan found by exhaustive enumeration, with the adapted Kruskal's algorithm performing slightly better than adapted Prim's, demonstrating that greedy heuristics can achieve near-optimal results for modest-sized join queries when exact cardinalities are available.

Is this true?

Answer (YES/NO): NO